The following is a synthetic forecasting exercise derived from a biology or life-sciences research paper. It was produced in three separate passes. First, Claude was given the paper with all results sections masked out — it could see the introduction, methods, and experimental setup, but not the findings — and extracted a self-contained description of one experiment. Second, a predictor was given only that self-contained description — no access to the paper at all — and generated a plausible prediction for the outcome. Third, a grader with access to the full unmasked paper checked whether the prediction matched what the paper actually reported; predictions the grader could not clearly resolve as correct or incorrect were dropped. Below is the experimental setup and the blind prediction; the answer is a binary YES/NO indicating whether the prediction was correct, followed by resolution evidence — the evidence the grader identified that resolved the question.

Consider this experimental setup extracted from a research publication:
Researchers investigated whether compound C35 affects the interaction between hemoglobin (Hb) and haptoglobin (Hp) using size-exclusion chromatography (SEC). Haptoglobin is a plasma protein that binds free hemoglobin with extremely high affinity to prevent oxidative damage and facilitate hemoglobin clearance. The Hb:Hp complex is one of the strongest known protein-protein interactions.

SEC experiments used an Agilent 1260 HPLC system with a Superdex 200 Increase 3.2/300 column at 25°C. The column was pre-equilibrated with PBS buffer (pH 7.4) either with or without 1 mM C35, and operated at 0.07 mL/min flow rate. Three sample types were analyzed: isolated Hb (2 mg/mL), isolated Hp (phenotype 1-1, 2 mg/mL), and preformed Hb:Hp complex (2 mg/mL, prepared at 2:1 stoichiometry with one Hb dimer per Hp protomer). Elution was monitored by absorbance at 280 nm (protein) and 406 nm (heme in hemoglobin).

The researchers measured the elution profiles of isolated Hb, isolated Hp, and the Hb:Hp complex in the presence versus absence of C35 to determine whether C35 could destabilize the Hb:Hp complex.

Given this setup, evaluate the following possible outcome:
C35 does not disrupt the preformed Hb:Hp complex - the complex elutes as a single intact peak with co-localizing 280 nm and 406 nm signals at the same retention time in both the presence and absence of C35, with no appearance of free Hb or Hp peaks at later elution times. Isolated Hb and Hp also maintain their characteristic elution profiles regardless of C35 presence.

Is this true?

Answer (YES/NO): NO